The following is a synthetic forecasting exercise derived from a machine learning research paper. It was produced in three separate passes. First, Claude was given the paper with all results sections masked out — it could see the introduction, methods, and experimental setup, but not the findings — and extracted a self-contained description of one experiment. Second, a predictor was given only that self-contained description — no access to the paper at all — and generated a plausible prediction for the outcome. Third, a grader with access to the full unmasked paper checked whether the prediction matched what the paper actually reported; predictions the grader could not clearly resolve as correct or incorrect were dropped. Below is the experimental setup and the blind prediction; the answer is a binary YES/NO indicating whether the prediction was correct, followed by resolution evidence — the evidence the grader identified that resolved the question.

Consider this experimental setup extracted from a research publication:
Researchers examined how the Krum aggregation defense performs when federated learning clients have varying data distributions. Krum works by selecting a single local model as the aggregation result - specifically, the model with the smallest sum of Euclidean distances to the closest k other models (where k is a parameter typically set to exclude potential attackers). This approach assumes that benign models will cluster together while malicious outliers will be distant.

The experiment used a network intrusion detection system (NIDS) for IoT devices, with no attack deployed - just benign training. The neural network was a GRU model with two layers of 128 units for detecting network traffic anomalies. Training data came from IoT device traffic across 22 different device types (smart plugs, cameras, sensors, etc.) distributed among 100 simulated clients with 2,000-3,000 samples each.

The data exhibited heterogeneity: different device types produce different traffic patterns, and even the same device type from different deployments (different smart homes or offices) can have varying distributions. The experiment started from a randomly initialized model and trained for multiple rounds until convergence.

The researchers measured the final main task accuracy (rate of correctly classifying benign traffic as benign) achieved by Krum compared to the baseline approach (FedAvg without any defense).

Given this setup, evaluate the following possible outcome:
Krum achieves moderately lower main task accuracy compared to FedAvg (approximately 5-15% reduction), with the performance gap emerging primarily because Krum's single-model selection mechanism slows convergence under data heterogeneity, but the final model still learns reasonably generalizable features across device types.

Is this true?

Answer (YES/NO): NO